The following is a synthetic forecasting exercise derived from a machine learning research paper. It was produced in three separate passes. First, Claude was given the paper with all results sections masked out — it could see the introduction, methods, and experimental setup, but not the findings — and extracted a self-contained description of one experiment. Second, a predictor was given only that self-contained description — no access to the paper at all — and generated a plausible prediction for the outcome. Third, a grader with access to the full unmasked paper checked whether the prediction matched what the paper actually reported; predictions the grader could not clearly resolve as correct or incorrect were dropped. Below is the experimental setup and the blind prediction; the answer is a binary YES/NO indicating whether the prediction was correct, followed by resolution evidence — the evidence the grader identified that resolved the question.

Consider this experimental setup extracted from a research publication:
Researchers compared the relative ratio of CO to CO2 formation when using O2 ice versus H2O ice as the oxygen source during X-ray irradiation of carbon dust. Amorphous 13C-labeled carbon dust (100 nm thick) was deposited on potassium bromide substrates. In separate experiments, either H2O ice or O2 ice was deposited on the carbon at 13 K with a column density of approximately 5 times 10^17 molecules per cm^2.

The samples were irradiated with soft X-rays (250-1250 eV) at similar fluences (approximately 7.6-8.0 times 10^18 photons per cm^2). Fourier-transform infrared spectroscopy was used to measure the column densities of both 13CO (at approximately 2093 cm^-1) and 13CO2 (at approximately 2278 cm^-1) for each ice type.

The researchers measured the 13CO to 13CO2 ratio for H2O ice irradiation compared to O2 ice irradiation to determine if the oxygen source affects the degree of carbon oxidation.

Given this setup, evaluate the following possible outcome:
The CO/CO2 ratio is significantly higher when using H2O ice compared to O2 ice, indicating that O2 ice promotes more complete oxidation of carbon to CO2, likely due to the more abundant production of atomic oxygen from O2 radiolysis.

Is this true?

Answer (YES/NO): YES